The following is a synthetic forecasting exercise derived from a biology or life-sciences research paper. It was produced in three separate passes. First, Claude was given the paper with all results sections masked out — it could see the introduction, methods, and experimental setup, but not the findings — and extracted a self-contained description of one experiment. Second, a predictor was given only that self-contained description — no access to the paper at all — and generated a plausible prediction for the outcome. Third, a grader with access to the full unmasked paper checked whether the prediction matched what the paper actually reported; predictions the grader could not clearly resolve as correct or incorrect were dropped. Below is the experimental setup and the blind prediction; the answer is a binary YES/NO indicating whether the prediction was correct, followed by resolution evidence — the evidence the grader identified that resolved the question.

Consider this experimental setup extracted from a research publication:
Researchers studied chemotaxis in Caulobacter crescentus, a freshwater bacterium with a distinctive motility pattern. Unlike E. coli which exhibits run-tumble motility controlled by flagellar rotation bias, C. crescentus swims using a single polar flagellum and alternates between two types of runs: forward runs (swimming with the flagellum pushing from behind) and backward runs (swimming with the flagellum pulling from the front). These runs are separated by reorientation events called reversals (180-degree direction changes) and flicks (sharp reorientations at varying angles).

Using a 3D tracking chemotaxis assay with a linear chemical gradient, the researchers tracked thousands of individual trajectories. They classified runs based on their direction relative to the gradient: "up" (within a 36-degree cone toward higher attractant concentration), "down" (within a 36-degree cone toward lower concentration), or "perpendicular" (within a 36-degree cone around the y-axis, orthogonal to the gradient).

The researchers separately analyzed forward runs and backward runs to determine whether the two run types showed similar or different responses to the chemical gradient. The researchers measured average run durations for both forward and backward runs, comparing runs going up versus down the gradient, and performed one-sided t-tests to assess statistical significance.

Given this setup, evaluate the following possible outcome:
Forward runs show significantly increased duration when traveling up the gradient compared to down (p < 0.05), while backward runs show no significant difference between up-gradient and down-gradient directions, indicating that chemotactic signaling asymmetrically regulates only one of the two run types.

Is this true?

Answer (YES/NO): NO